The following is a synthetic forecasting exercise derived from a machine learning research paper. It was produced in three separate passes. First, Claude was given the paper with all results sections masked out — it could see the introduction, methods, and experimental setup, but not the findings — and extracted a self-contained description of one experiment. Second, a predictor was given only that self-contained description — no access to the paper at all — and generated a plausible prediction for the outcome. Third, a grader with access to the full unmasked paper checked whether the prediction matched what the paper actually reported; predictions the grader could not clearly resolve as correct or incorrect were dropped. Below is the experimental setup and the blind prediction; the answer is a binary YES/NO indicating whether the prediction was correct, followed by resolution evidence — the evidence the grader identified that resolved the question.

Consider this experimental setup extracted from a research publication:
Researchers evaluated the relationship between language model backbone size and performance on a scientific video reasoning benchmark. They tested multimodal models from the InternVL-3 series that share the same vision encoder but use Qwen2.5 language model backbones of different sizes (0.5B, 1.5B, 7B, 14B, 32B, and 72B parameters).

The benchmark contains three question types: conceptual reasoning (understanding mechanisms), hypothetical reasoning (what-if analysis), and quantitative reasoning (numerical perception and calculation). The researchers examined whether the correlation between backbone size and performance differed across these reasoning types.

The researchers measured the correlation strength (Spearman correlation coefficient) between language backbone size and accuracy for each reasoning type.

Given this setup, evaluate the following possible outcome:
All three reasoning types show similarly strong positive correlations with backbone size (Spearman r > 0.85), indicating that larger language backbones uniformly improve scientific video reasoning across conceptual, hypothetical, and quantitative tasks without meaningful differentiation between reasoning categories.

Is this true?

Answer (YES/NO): NO